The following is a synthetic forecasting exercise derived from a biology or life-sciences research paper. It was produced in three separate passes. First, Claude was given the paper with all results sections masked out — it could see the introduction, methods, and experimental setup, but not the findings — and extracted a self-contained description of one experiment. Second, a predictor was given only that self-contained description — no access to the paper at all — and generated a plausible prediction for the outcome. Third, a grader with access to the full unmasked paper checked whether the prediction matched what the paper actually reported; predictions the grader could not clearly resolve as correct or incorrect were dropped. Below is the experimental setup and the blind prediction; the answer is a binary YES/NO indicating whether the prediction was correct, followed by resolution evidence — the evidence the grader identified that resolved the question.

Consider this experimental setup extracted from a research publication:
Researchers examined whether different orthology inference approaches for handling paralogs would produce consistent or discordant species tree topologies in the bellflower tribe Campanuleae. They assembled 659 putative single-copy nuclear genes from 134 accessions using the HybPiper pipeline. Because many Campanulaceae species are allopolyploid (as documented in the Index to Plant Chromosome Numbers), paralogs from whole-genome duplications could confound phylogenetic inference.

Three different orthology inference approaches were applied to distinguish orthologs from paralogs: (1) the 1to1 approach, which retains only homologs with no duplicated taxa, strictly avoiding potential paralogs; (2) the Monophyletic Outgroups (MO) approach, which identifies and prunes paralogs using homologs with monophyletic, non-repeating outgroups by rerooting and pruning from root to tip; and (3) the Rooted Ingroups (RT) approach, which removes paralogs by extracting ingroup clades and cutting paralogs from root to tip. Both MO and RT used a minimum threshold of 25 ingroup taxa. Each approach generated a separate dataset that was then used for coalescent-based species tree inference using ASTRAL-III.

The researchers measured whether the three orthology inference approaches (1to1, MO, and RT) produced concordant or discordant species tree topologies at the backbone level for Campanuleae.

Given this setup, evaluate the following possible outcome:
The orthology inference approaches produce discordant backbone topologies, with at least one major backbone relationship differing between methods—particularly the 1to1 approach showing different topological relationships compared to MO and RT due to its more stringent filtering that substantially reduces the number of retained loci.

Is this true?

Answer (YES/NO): NO